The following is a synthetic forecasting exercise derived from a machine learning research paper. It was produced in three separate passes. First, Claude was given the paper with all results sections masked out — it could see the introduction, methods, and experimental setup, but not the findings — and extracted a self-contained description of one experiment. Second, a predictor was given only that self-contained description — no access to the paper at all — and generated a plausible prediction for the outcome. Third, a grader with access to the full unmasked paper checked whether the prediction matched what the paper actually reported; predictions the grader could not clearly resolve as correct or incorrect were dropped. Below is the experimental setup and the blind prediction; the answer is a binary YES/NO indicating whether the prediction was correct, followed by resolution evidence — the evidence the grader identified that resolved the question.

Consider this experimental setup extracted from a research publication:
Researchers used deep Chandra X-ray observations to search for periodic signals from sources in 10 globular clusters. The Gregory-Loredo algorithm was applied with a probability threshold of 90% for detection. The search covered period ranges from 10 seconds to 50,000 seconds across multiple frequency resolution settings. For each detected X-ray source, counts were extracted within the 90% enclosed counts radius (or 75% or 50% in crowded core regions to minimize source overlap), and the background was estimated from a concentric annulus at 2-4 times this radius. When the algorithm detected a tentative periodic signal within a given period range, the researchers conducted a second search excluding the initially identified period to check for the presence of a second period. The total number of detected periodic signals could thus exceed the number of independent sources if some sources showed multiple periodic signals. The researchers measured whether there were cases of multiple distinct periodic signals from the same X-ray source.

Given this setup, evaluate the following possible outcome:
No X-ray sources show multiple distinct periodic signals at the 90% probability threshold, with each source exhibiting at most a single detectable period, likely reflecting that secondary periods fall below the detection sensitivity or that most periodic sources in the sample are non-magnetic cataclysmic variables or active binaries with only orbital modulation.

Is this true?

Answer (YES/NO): NO